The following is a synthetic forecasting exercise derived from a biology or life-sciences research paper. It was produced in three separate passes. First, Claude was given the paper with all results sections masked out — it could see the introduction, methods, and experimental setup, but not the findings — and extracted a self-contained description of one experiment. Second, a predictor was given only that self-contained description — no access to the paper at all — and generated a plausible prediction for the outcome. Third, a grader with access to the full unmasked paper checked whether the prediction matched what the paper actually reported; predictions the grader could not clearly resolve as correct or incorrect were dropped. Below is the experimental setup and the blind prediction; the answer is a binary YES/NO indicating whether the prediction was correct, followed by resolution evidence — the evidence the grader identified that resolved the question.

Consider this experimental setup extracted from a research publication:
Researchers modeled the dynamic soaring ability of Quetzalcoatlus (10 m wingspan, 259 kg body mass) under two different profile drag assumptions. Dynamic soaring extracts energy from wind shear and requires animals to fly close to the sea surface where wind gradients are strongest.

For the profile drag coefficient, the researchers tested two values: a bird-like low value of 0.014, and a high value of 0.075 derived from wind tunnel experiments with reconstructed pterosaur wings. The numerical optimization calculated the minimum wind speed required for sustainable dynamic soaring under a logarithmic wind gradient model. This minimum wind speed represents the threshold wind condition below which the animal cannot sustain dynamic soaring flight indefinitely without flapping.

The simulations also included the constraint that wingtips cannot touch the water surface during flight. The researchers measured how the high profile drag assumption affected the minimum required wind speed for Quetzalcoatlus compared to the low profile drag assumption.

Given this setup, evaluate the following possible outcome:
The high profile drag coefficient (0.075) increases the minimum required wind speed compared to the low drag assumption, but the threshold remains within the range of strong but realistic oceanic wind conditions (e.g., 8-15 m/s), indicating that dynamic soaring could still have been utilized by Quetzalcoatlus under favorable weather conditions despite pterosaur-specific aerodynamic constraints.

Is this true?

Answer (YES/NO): NO